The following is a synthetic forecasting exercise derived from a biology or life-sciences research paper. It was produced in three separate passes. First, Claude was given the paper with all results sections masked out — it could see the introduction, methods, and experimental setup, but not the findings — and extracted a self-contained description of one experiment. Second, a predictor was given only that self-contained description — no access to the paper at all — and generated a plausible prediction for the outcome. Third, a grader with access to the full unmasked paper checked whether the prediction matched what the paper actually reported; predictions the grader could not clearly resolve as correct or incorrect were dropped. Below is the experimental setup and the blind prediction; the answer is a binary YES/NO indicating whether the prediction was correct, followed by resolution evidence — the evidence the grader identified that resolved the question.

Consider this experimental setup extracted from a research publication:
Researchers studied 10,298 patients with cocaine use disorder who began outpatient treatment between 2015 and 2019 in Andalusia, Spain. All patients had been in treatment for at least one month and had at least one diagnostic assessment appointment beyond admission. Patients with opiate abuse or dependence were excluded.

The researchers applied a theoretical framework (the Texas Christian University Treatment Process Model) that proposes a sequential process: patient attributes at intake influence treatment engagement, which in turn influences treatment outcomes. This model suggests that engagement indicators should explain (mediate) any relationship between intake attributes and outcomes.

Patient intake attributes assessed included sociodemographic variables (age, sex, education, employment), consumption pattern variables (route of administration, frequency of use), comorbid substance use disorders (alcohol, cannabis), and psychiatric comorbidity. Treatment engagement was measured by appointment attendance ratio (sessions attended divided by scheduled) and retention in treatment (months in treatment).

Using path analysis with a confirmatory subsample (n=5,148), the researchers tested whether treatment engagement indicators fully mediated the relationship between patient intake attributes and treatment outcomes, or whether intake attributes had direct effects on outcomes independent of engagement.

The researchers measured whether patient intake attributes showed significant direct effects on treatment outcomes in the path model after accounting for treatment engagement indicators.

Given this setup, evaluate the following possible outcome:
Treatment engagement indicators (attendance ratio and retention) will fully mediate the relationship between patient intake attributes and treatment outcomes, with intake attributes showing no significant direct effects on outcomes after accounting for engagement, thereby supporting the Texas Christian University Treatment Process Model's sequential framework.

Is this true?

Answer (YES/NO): NO